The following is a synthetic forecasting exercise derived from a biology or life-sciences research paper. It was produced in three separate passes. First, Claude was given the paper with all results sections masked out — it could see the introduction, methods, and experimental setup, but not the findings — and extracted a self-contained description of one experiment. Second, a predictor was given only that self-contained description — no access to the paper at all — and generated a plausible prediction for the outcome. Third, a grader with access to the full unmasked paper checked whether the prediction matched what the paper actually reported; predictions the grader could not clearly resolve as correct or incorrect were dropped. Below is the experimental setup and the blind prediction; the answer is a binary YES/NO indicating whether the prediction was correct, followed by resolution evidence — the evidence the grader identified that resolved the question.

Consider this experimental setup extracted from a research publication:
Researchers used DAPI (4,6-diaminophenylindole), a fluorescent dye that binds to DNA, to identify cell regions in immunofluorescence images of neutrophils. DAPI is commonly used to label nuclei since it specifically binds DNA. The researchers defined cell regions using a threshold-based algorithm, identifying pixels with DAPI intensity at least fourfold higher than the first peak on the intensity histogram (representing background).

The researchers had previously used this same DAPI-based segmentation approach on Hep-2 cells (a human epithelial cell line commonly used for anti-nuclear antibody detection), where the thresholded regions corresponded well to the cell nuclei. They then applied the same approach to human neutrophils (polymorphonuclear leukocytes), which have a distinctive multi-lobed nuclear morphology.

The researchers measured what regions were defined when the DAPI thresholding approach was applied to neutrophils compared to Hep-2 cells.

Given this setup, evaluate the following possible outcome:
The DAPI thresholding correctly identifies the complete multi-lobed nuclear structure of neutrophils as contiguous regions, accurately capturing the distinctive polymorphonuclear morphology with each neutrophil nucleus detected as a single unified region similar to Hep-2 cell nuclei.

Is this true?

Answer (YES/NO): NO